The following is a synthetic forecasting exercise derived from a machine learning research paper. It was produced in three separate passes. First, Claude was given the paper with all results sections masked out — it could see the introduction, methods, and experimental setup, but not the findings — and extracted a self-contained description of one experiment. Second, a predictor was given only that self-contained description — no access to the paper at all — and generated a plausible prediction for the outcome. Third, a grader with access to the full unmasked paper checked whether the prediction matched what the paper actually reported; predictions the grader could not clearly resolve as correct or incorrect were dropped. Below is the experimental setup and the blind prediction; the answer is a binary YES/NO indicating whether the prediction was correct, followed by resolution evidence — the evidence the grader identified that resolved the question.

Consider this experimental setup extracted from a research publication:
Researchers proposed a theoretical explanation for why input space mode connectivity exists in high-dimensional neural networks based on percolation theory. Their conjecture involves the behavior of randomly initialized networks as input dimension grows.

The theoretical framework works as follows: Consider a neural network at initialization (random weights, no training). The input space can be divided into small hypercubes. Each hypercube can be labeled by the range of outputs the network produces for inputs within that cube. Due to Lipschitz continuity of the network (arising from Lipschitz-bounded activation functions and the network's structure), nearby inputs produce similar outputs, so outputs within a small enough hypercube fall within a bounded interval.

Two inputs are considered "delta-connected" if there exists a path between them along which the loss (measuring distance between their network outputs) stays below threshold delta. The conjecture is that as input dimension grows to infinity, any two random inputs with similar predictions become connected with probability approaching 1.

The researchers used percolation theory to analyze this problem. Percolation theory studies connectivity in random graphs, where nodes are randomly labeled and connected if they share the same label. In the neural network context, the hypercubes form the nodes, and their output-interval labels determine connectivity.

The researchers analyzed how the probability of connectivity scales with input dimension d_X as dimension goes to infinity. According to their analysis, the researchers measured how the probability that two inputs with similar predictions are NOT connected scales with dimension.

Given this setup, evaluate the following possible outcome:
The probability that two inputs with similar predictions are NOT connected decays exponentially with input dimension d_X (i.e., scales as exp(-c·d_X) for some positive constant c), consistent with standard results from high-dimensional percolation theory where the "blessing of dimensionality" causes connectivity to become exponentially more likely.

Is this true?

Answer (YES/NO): YES